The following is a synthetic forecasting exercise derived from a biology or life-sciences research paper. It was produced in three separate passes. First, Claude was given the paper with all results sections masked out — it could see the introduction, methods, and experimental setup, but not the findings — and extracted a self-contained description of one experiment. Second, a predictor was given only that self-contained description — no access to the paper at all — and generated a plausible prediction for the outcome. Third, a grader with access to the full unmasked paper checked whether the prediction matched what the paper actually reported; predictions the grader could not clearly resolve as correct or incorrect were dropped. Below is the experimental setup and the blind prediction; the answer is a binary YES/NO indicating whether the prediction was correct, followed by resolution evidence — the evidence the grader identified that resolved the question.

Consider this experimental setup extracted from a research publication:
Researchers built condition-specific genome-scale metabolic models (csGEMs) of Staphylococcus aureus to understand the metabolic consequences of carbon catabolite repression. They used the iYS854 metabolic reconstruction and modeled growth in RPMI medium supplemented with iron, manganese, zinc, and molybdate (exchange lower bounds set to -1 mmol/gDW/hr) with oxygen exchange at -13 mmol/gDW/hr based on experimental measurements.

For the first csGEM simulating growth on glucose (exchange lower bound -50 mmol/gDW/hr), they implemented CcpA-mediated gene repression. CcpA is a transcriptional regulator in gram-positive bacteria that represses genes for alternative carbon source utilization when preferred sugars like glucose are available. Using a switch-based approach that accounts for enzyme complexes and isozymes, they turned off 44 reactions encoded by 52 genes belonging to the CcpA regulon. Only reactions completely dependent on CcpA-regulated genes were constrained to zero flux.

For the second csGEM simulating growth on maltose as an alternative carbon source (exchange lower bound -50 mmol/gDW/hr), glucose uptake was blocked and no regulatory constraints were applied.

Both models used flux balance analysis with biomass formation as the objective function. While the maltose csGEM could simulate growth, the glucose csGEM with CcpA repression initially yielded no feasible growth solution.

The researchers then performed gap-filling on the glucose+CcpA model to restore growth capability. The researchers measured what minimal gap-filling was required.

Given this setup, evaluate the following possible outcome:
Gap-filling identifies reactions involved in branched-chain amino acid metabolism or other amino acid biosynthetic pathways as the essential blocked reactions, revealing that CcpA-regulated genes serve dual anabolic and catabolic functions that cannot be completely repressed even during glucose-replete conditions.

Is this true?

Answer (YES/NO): NO